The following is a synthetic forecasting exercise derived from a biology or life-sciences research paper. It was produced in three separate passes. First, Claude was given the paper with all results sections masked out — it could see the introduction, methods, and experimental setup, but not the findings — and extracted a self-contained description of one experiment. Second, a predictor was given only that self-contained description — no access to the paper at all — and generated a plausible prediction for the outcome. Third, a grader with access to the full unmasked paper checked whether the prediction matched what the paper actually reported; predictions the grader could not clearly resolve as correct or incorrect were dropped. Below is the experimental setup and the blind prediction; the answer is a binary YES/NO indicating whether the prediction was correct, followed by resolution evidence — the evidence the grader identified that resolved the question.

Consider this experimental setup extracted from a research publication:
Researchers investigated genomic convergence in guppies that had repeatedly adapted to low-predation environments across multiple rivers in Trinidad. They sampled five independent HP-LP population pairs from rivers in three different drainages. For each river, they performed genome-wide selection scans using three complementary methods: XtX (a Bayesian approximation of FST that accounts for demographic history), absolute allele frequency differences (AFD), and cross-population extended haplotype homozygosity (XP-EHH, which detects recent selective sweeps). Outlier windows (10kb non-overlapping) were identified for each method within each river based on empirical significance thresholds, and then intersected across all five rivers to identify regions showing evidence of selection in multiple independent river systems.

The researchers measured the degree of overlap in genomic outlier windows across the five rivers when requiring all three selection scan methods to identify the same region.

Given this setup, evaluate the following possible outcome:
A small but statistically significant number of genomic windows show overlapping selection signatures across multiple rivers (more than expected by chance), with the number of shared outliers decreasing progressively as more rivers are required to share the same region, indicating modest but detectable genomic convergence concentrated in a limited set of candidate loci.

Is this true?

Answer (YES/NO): NO